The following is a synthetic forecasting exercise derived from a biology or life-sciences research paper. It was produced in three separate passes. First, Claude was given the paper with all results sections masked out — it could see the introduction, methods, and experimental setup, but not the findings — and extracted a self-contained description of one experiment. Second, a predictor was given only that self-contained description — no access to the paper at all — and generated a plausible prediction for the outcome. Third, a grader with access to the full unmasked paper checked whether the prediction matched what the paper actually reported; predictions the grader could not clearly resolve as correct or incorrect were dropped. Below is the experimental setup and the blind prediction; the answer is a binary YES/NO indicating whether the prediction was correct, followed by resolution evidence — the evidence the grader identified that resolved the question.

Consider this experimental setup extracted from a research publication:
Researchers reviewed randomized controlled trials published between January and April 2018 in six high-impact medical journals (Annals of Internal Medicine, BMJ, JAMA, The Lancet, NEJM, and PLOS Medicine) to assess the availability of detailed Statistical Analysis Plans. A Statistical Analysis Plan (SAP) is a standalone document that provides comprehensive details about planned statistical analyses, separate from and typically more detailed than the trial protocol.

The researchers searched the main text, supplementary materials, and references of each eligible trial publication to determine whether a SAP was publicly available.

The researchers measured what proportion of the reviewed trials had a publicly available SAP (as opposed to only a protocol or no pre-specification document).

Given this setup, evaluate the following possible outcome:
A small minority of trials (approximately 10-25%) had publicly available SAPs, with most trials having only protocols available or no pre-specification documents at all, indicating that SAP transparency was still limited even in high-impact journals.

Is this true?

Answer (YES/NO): NO